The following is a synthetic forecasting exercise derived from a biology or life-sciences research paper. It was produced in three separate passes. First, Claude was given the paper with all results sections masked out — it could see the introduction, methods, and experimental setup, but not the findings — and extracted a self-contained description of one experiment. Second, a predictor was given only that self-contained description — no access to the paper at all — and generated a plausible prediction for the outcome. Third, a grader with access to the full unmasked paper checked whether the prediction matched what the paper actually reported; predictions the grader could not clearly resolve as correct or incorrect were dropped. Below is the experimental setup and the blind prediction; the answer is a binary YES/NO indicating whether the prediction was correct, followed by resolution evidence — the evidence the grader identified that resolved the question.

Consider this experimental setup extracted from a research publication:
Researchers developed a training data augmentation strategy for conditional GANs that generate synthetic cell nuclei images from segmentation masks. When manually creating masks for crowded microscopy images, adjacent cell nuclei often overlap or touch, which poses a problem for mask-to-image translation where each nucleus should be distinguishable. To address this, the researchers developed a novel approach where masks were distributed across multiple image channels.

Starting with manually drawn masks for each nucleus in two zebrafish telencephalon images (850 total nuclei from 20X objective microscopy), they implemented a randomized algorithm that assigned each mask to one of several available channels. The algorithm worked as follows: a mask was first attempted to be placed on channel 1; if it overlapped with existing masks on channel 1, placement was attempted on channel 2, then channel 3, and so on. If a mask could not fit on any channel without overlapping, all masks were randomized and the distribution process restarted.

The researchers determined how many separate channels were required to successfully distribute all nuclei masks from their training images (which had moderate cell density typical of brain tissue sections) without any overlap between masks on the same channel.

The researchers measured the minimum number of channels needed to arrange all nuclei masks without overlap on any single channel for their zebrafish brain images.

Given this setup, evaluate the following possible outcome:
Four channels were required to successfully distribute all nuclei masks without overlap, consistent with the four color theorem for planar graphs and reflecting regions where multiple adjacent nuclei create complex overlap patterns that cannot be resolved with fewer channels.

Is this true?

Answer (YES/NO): YES